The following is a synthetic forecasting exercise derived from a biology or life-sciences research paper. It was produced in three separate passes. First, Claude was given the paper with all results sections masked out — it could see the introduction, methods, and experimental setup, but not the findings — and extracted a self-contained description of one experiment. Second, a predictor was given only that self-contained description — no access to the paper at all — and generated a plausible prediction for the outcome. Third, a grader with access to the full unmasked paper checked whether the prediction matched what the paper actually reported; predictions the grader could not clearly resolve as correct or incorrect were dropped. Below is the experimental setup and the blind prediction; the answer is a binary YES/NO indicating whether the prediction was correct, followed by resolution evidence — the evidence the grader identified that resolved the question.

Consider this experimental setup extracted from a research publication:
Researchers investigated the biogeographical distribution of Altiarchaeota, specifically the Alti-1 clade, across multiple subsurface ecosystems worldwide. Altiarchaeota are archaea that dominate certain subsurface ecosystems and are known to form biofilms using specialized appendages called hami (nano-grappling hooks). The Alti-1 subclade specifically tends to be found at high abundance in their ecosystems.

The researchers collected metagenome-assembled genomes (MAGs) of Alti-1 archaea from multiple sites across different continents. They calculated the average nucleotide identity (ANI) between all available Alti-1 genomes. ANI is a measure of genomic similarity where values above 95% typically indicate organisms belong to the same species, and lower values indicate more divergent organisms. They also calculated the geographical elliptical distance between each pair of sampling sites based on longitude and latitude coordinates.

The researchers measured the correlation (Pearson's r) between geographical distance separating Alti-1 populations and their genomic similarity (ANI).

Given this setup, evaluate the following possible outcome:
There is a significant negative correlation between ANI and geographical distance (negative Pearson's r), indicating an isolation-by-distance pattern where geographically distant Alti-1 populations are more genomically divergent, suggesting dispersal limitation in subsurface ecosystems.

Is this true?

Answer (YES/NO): YES